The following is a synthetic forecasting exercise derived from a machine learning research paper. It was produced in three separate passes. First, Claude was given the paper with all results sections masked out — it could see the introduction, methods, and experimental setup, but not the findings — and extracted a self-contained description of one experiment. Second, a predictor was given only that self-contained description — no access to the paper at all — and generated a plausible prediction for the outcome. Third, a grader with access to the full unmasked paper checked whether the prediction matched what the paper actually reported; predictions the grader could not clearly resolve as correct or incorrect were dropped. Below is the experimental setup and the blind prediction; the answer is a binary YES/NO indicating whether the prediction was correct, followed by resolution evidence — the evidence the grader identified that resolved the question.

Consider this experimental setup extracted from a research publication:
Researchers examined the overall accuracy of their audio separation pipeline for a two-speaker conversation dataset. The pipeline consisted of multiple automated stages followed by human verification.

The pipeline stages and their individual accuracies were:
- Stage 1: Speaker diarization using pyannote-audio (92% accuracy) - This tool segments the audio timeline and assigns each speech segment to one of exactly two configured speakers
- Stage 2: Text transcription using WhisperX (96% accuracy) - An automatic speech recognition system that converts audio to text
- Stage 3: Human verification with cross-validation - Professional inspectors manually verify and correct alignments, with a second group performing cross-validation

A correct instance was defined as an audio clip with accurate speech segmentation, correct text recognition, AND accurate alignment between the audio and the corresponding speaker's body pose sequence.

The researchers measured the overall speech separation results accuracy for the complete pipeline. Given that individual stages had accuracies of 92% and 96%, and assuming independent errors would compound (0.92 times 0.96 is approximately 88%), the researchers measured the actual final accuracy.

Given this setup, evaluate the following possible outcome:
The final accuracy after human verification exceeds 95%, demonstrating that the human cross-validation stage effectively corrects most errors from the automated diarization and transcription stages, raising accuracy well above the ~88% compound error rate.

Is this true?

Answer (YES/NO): NO